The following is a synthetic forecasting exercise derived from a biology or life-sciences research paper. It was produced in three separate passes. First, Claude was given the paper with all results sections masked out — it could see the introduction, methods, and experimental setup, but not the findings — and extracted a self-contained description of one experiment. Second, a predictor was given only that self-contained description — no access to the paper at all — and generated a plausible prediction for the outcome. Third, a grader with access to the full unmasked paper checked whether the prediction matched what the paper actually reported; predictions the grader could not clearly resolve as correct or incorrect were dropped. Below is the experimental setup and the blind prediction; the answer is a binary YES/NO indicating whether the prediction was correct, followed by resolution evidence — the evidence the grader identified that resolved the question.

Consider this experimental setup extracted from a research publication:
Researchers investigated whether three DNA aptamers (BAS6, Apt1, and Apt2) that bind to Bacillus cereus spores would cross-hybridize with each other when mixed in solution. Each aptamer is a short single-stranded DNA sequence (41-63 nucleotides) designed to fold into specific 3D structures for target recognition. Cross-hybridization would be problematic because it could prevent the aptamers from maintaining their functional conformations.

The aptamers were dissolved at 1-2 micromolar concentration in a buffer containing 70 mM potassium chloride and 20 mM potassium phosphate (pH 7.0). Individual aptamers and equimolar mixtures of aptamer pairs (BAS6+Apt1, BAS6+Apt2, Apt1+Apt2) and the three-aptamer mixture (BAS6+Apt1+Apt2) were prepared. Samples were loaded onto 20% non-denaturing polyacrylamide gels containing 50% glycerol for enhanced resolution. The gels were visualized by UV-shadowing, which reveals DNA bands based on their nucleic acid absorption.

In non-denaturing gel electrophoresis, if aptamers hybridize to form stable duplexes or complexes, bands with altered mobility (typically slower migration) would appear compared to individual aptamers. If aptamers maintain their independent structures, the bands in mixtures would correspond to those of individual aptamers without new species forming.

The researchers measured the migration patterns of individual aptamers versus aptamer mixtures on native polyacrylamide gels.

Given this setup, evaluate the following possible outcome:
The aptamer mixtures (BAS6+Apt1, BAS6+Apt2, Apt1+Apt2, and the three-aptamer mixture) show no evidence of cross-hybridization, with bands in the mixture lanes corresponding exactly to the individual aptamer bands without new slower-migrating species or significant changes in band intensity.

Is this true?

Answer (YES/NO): YES